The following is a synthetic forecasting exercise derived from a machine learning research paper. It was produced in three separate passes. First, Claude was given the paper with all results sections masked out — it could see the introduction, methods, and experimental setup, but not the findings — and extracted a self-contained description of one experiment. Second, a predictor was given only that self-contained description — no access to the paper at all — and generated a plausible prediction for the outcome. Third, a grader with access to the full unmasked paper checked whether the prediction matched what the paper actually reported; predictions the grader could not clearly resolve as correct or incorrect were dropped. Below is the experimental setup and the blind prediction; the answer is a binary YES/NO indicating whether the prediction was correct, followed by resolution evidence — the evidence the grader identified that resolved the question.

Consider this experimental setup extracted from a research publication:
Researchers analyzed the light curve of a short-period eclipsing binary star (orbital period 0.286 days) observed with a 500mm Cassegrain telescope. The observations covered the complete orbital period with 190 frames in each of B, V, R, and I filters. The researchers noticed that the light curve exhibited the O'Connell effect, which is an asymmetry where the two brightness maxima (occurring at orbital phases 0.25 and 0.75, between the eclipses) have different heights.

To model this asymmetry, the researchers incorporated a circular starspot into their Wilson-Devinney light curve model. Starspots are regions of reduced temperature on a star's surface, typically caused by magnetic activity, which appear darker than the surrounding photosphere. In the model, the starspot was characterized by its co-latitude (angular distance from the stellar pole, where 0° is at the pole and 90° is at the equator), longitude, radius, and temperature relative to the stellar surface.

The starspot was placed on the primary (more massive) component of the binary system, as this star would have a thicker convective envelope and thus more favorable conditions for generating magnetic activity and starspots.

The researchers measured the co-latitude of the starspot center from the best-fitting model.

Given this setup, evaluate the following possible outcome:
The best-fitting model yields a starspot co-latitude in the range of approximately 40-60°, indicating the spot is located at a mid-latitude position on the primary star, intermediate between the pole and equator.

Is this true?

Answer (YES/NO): NO